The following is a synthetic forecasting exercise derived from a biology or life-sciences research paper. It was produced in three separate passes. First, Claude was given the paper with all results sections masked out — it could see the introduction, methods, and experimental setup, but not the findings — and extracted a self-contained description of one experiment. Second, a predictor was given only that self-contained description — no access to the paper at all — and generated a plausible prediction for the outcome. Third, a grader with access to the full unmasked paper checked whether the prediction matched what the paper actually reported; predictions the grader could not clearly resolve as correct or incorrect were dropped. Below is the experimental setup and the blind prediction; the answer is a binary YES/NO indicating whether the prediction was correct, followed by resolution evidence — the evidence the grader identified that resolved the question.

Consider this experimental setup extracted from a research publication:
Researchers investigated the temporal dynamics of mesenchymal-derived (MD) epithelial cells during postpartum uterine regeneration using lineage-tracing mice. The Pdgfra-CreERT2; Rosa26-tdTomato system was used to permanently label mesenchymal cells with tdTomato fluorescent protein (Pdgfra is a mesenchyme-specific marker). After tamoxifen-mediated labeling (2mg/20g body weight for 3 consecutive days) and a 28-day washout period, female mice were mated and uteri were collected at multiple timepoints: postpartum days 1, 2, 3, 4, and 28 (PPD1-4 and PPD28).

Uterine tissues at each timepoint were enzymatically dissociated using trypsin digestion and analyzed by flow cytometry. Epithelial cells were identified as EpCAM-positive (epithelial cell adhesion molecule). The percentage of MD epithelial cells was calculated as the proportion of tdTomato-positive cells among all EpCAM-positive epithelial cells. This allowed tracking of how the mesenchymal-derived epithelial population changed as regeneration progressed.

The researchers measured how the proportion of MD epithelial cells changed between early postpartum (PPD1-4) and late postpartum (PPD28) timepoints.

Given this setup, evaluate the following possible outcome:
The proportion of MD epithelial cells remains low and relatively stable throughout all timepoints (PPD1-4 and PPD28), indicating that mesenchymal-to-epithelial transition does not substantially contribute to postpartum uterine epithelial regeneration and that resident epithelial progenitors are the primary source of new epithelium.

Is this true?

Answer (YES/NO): NO